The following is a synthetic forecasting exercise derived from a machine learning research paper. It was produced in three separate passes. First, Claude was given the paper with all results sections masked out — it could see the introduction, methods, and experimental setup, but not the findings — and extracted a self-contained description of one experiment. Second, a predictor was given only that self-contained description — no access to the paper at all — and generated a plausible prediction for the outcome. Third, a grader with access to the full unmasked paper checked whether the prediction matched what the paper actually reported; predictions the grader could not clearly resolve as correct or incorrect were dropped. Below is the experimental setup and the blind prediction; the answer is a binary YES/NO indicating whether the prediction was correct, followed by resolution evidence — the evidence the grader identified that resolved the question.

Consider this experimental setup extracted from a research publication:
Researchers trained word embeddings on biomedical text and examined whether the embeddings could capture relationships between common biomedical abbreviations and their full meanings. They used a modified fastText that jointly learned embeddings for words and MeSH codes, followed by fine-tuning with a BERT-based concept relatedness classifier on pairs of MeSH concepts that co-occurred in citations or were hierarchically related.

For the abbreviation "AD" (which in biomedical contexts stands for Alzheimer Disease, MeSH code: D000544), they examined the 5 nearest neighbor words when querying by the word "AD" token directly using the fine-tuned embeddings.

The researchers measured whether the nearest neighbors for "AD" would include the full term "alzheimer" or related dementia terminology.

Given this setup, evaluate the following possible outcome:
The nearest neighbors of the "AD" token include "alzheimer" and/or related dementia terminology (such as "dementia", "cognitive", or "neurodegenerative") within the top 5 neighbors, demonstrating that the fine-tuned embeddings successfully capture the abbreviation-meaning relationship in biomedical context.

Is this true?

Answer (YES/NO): YES